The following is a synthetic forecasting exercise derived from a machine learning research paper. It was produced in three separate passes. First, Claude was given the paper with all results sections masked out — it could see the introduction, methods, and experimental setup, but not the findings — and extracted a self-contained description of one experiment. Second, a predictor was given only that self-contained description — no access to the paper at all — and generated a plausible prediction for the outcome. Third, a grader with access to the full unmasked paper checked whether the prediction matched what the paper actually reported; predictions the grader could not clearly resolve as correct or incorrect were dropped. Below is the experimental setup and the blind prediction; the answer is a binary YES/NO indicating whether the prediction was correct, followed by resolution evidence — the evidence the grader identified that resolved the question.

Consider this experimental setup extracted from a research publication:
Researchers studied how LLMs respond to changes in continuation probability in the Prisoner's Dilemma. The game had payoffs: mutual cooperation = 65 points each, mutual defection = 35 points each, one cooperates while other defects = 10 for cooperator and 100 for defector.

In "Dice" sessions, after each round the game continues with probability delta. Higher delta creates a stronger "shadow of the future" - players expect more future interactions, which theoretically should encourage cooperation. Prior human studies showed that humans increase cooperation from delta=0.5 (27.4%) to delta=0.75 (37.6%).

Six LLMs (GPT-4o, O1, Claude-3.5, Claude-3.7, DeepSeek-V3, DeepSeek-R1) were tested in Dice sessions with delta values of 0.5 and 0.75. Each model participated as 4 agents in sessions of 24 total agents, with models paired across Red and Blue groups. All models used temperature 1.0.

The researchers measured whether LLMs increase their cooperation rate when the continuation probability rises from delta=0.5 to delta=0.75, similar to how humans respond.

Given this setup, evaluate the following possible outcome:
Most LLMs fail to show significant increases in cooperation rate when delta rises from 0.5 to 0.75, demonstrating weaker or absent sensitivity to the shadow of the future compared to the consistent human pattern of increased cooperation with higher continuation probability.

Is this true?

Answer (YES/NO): YES